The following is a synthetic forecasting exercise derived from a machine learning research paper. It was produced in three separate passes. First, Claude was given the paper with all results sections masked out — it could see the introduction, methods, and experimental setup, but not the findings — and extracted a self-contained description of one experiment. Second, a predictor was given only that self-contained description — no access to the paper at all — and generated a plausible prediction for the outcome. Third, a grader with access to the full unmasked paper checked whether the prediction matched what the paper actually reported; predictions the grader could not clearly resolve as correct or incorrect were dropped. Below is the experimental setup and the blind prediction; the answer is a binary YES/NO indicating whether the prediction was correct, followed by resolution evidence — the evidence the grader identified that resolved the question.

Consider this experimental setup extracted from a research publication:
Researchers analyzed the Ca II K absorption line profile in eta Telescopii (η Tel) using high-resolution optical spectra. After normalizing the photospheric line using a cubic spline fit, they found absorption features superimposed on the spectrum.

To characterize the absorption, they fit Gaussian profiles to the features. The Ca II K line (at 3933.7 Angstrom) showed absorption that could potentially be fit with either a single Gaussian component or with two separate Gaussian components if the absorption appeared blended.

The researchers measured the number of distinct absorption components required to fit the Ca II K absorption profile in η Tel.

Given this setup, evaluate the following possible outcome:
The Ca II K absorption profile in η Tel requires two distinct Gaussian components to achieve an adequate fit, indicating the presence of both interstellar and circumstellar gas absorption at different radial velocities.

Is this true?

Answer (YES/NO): NO